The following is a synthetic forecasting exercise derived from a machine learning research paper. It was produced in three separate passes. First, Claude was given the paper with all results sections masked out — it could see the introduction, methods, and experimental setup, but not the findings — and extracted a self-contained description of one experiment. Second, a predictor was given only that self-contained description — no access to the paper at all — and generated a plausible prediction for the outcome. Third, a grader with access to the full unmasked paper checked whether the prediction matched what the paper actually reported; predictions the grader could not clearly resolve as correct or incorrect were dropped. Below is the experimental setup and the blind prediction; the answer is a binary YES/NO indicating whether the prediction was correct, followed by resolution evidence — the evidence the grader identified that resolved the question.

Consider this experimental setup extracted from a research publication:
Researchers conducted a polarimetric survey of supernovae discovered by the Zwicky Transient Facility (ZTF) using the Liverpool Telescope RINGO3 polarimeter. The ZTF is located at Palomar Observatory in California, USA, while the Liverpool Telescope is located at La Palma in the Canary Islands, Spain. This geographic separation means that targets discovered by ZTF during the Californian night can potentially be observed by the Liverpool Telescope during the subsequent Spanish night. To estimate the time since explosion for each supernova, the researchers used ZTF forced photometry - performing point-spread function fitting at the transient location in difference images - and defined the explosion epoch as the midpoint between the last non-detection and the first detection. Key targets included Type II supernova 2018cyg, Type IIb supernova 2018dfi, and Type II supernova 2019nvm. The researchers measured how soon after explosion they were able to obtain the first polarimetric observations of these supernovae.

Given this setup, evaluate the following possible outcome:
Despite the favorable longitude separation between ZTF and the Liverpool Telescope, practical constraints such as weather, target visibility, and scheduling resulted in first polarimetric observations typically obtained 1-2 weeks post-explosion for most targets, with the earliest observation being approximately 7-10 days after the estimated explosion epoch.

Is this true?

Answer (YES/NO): NO